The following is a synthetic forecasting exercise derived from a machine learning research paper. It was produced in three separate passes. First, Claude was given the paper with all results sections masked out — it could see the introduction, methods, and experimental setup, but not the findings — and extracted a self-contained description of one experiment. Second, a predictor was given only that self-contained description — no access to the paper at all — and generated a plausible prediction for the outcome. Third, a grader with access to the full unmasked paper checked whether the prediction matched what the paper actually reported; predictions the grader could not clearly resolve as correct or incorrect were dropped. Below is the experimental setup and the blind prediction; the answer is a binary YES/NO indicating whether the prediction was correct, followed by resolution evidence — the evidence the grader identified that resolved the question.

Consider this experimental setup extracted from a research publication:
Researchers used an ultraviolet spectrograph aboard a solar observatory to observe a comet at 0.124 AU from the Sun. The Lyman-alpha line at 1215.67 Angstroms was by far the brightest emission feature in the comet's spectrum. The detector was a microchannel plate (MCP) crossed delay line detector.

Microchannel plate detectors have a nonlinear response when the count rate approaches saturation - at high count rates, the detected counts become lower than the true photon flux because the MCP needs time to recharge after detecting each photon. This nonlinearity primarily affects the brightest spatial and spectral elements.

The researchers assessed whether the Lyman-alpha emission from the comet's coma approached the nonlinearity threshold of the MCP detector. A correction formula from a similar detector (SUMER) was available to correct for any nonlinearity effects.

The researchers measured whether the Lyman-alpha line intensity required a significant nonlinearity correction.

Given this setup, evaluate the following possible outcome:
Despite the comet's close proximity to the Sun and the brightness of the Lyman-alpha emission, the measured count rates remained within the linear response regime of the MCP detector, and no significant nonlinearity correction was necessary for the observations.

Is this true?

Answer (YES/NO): YES